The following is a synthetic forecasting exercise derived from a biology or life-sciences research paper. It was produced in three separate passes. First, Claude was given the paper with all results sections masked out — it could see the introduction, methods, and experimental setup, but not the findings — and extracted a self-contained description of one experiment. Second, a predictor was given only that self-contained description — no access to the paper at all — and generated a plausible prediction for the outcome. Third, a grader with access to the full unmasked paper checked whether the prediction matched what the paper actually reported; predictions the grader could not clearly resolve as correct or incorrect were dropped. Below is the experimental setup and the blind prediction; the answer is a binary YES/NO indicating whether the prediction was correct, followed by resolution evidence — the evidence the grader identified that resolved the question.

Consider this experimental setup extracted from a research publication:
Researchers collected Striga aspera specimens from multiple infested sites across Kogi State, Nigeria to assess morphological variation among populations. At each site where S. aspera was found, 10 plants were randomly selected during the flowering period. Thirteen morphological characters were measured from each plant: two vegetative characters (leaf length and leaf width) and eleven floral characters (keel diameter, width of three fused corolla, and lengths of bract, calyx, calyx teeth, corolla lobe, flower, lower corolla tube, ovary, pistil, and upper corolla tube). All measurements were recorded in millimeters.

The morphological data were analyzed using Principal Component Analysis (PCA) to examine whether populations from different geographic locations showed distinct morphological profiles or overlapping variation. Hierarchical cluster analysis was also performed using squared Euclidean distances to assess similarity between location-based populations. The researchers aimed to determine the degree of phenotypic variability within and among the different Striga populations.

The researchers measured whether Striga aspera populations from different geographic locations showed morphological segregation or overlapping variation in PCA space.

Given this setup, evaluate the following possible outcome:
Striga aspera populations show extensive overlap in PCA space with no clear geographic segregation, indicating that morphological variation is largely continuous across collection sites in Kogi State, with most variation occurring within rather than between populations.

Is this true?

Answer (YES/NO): NO